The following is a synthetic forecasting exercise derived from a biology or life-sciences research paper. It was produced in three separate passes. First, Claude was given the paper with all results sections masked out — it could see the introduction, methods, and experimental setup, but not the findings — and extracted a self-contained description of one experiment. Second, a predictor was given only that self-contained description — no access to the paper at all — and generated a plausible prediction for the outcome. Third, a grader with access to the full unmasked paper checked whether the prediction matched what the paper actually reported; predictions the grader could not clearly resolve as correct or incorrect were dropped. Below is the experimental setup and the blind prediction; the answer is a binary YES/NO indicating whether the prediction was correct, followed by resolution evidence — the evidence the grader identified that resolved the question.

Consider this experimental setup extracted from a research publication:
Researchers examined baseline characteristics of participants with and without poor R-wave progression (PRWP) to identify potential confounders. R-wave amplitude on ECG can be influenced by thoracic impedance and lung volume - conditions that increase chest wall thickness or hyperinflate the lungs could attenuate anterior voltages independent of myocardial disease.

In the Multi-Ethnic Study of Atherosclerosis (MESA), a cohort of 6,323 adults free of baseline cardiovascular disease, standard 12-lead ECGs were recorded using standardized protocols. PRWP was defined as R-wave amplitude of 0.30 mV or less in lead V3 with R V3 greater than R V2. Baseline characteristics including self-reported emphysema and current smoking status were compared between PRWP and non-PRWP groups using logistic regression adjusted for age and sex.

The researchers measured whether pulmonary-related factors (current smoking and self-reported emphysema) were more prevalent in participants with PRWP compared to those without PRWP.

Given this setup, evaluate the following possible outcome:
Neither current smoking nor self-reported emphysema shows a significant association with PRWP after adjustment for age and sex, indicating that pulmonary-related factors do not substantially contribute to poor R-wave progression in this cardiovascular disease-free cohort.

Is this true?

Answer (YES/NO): NO